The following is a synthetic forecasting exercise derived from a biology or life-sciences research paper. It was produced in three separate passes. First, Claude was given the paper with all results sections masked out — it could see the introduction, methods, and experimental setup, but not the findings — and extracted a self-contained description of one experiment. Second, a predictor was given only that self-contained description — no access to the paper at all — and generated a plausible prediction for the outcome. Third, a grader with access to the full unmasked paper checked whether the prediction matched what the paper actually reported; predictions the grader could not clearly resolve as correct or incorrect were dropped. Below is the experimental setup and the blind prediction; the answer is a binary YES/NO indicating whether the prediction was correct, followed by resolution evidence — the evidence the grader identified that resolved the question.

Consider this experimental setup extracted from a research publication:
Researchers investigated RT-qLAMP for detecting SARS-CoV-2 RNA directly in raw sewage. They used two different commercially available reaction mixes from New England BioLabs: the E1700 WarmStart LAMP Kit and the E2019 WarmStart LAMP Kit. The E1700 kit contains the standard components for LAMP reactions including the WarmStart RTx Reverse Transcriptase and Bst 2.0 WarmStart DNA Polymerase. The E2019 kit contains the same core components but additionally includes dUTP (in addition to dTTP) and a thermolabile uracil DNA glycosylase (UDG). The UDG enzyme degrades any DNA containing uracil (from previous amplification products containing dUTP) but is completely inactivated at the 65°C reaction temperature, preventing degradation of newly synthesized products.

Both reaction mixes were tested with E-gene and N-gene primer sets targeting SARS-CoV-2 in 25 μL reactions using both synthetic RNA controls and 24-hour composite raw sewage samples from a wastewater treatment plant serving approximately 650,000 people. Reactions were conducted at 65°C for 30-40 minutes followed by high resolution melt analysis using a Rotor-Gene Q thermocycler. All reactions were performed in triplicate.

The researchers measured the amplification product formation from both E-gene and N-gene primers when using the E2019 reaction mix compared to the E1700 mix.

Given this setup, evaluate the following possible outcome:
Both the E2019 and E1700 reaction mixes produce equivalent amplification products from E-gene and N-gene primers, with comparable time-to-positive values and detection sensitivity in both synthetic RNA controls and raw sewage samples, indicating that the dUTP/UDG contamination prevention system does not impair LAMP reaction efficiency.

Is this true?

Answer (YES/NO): NO